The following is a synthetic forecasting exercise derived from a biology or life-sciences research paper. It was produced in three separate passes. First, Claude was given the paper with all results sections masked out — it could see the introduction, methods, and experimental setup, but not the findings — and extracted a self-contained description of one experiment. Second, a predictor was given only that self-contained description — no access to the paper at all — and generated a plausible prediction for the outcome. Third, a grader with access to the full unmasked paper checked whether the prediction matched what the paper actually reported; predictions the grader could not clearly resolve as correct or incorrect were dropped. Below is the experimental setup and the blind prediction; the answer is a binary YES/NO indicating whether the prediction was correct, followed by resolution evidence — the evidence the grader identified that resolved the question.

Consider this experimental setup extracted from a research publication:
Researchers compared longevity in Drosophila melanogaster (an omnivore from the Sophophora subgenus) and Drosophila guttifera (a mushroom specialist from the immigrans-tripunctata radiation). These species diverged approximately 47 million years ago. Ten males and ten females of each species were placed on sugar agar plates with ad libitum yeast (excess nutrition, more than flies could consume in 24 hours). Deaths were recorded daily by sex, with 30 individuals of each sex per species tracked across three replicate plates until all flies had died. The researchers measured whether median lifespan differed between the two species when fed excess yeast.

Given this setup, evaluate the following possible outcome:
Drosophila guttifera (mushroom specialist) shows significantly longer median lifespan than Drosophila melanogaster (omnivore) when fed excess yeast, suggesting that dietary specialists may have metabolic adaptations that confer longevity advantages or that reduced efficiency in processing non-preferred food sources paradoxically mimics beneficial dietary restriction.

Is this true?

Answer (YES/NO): YES